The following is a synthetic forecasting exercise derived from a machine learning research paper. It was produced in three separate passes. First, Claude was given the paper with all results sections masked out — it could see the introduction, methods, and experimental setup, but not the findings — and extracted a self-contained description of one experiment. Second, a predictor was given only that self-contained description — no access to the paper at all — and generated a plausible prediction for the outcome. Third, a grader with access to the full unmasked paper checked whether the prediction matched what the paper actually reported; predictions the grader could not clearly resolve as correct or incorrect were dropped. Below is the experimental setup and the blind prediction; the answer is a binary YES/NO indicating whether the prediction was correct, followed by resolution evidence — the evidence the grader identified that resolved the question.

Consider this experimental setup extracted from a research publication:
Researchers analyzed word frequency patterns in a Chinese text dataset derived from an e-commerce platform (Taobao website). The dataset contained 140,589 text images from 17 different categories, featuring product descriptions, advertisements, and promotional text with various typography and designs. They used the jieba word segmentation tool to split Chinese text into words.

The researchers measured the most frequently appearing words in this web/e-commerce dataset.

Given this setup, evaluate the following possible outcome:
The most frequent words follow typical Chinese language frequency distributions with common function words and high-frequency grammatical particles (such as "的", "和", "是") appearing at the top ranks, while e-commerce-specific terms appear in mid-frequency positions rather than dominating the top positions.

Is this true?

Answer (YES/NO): NO